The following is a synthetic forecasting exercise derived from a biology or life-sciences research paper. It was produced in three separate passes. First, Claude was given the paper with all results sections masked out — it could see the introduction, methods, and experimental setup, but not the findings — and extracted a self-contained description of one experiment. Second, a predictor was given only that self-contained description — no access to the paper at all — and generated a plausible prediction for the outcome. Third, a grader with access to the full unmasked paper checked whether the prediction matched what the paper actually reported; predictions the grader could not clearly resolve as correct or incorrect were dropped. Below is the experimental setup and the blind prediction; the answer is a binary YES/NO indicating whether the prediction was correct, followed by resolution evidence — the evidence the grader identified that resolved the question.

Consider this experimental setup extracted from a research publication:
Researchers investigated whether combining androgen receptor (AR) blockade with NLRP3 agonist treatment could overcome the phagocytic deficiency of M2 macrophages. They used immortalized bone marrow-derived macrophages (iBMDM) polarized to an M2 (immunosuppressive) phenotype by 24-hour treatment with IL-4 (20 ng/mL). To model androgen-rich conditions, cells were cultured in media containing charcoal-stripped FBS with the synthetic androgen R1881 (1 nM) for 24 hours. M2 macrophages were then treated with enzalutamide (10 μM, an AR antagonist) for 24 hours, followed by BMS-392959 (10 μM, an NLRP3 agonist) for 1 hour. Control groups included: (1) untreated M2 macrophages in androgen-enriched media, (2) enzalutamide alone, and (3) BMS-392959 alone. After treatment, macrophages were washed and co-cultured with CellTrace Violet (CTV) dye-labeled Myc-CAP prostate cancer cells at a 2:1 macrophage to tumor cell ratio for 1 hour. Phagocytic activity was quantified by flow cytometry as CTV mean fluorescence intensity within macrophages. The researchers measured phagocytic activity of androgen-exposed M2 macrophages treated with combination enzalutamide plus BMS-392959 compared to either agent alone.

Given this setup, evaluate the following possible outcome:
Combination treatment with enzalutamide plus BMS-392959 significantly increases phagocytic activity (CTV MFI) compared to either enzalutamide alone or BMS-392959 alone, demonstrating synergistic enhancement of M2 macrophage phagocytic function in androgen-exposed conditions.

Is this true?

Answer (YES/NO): NO